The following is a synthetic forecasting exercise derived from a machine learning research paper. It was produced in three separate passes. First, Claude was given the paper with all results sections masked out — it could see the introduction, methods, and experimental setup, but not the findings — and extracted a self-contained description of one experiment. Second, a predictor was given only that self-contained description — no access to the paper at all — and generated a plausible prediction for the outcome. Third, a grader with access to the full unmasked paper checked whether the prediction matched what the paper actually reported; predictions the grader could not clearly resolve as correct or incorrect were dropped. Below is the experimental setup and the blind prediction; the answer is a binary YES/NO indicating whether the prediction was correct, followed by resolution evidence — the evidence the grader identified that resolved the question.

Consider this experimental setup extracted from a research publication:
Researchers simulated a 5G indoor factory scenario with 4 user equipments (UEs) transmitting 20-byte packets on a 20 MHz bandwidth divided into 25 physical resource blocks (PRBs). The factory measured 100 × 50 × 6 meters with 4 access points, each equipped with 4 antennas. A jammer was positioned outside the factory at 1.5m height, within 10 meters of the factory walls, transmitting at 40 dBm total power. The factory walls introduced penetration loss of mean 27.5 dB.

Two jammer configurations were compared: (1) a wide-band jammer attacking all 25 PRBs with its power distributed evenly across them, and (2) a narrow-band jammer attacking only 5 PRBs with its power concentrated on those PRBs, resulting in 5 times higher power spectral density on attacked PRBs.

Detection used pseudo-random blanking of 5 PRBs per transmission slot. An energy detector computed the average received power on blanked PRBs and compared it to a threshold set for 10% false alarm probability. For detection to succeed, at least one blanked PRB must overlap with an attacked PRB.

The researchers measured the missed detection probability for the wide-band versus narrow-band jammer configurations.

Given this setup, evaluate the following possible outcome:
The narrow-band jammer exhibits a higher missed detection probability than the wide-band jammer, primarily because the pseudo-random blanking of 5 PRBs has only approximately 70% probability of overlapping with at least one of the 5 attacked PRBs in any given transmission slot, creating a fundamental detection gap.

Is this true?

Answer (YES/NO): YES